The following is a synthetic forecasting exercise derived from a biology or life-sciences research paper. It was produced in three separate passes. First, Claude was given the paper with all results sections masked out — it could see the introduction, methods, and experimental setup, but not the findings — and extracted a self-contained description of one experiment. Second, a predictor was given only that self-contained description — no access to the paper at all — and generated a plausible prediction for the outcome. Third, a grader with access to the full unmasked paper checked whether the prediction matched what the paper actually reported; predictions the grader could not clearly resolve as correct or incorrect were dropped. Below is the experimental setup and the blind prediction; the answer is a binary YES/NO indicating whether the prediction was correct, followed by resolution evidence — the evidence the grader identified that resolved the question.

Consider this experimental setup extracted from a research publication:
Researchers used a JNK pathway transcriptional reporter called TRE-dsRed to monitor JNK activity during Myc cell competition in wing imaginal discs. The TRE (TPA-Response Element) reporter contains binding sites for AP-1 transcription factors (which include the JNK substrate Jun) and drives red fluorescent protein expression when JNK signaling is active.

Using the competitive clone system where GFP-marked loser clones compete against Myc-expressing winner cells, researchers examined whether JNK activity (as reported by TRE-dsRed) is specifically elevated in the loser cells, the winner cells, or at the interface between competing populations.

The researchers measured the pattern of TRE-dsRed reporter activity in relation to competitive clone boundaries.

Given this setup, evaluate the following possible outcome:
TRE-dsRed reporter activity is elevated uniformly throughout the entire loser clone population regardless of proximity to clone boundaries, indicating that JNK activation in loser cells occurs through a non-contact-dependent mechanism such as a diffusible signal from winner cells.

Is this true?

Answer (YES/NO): NO